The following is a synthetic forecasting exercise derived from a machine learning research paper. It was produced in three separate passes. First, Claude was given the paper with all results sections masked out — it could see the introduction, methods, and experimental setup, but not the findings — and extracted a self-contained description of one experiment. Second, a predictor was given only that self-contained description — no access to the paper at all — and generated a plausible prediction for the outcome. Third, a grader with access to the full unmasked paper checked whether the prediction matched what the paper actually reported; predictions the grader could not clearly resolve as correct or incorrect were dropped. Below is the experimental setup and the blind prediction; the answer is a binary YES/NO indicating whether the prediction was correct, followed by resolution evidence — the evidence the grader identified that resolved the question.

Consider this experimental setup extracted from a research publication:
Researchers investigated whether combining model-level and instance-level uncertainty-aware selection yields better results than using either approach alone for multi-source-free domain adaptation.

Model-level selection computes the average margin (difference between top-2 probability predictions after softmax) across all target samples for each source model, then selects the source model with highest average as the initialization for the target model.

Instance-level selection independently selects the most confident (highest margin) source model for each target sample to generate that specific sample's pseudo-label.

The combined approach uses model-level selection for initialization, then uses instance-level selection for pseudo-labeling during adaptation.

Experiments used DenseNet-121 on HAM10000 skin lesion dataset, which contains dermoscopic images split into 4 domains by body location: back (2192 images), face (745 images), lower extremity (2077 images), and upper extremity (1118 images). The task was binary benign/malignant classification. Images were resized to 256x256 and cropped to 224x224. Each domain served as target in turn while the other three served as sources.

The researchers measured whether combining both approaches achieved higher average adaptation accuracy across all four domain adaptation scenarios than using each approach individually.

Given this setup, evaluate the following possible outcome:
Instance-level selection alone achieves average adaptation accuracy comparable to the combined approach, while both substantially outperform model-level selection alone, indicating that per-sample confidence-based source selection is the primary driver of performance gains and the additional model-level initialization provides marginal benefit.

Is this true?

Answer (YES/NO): NO